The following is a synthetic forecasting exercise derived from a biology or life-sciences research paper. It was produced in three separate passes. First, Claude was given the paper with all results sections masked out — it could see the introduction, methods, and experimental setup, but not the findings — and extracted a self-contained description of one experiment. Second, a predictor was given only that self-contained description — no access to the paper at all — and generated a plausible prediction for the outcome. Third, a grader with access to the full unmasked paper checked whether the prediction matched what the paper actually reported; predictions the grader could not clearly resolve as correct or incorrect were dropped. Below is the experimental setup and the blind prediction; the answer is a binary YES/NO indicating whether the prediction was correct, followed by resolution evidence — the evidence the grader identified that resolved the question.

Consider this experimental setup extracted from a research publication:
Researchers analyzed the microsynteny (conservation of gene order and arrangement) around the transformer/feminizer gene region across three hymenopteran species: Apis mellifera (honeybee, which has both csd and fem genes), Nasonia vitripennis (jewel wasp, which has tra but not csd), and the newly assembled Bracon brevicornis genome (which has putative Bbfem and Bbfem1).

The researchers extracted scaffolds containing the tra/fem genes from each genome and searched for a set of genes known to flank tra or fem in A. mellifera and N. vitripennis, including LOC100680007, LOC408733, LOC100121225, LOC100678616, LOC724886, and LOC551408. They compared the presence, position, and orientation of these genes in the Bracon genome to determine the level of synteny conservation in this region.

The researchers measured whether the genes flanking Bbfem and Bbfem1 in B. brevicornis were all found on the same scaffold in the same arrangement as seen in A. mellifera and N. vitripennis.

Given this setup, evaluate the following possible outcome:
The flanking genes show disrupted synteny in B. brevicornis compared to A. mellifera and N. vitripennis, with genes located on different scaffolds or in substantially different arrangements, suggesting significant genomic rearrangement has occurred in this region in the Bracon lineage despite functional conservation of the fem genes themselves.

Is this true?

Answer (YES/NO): YES